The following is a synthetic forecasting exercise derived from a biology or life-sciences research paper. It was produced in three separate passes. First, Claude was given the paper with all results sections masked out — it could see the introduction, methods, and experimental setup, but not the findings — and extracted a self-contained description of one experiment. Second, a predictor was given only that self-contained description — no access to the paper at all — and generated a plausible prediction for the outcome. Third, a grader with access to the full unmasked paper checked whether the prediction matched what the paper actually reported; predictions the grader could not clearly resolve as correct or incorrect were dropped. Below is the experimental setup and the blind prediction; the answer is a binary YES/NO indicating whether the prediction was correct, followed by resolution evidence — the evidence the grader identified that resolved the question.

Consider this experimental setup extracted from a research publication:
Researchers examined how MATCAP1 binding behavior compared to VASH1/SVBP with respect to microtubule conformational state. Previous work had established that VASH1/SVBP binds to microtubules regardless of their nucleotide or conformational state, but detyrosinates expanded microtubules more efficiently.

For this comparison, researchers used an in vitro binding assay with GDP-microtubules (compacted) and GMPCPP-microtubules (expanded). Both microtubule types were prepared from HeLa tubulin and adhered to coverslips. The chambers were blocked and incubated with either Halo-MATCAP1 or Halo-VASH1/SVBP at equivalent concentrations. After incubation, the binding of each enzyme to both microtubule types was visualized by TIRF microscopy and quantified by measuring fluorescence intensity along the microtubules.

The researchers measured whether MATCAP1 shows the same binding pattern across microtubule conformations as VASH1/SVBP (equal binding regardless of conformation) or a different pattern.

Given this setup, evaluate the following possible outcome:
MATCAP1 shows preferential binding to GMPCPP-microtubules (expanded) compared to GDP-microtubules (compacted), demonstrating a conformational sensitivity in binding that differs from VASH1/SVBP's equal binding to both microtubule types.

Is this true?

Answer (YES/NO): YES